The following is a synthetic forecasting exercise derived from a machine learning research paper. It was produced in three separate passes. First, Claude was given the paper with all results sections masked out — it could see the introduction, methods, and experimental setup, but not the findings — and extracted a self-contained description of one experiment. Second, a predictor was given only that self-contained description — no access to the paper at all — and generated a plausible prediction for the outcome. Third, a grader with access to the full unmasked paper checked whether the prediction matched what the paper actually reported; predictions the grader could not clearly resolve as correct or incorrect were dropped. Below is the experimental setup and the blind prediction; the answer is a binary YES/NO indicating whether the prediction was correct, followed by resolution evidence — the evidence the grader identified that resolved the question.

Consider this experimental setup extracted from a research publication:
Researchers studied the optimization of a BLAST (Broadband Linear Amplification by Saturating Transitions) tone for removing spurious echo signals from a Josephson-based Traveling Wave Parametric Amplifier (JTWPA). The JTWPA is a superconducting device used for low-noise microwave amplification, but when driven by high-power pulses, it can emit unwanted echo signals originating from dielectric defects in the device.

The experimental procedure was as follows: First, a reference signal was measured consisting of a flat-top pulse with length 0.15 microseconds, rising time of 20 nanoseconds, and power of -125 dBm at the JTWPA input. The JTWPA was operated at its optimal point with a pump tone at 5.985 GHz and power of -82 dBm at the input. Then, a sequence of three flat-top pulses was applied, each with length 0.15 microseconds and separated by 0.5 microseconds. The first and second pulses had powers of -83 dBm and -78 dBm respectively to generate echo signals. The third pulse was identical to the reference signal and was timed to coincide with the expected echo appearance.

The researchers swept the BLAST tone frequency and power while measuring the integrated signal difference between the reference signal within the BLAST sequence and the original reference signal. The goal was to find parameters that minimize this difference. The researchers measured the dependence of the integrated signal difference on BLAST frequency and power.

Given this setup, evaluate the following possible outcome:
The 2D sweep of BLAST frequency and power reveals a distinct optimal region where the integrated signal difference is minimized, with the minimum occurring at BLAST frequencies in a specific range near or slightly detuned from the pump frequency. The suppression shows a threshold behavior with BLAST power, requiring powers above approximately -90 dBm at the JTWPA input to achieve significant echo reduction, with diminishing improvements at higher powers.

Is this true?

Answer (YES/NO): NO